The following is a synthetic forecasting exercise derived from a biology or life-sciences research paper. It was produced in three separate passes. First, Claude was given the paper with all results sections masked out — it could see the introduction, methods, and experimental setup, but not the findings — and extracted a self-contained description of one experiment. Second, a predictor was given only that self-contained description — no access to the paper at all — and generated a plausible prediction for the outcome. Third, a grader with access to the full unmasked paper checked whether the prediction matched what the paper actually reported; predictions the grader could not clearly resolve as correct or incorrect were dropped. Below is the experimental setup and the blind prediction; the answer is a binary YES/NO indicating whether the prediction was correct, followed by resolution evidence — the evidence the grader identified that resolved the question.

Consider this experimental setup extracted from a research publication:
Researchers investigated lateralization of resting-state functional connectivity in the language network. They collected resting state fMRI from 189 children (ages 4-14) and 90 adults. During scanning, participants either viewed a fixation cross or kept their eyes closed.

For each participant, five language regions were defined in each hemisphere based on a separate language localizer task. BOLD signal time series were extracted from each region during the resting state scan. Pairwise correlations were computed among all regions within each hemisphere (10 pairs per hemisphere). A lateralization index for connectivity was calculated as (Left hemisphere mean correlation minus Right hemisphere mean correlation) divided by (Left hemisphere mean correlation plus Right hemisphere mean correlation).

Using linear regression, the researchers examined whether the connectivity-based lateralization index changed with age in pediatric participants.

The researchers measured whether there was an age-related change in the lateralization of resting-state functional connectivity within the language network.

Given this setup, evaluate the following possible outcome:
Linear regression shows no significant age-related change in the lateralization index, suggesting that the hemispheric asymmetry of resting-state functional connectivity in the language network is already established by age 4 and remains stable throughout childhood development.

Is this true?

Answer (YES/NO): NO